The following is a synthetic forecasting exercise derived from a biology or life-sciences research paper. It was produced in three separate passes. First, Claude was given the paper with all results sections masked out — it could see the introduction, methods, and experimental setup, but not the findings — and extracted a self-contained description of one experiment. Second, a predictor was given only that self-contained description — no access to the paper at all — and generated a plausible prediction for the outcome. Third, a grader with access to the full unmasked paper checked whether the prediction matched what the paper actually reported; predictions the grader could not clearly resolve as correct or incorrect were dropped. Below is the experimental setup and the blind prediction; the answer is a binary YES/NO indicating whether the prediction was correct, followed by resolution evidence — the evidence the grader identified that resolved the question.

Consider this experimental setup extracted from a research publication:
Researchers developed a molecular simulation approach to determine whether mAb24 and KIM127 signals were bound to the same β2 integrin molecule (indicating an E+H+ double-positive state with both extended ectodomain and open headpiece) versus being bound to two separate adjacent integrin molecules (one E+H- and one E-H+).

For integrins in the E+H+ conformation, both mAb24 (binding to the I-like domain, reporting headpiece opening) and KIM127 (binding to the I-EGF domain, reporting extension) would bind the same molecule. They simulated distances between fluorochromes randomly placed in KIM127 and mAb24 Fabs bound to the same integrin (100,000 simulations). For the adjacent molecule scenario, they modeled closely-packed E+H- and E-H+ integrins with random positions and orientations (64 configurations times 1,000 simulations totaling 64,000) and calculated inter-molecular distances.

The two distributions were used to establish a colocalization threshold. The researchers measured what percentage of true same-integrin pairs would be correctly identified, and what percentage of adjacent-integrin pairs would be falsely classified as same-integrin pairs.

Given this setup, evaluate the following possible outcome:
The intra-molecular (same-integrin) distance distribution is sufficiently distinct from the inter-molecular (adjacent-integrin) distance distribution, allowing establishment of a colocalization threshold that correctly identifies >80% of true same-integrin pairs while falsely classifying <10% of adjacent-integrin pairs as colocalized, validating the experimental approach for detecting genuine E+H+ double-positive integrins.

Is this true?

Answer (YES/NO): NO